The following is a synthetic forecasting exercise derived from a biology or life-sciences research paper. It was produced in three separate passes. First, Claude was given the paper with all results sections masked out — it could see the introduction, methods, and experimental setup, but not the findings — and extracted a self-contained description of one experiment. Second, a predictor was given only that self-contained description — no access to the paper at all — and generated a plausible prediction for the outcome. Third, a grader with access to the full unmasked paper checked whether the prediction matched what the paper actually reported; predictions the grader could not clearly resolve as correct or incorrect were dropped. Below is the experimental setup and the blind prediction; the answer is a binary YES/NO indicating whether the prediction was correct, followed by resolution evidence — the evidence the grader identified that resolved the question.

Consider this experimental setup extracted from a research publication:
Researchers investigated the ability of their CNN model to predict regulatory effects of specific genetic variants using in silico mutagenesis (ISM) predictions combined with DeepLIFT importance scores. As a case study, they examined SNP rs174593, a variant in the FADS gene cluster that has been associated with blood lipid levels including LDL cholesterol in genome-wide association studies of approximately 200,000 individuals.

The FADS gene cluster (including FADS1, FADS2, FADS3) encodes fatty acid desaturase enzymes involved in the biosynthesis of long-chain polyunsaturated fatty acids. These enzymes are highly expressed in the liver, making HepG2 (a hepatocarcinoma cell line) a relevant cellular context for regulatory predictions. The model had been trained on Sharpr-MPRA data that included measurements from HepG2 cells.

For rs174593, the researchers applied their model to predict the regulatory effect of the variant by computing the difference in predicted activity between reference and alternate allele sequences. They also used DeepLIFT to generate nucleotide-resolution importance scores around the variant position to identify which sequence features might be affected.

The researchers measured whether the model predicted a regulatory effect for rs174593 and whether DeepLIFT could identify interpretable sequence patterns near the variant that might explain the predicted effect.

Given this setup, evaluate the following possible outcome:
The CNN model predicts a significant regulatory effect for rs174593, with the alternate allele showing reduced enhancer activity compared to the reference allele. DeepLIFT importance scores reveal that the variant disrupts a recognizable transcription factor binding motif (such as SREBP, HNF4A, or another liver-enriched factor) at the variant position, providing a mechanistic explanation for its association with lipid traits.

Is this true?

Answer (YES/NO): NO